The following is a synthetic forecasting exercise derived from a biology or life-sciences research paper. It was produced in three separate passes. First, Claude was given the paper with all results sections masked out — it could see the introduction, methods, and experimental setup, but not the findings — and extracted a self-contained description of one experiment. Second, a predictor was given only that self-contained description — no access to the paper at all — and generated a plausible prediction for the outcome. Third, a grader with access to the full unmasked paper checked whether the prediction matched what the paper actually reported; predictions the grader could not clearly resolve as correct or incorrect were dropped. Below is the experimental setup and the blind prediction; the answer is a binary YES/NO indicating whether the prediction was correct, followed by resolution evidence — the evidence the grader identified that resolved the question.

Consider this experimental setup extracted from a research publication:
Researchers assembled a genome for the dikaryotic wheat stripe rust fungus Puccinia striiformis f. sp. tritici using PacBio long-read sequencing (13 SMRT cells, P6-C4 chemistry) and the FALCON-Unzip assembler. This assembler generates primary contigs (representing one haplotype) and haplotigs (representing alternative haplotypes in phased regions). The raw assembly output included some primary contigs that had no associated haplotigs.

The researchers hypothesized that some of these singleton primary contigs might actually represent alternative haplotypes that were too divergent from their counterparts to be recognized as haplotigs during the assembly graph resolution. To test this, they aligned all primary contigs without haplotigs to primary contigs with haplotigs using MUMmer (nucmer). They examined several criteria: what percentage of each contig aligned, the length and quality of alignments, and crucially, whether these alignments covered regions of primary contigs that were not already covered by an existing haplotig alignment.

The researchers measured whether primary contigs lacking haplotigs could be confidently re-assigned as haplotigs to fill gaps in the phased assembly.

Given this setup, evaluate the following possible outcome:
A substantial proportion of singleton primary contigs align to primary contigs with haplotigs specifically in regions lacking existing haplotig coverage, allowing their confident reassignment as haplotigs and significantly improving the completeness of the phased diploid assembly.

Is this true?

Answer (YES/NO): YES